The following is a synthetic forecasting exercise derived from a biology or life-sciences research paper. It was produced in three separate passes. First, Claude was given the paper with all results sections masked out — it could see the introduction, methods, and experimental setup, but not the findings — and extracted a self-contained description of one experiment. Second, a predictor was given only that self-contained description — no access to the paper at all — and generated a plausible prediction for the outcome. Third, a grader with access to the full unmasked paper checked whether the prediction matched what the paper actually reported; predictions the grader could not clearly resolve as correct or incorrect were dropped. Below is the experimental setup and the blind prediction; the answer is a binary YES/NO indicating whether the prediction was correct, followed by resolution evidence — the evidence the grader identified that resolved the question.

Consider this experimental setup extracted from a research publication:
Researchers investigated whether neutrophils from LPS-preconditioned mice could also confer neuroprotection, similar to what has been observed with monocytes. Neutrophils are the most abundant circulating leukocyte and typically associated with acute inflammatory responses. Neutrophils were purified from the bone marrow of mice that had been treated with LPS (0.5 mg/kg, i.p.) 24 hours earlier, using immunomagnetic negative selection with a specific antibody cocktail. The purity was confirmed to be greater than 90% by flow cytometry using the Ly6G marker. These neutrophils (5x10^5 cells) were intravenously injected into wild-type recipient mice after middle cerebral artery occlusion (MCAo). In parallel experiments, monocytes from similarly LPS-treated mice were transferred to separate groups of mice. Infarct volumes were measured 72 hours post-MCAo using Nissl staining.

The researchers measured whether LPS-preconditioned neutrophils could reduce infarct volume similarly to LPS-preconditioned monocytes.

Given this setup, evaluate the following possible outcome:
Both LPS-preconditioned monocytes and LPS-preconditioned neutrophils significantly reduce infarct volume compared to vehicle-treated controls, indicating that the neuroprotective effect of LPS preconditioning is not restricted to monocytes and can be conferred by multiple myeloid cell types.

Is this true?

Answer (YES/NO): NO